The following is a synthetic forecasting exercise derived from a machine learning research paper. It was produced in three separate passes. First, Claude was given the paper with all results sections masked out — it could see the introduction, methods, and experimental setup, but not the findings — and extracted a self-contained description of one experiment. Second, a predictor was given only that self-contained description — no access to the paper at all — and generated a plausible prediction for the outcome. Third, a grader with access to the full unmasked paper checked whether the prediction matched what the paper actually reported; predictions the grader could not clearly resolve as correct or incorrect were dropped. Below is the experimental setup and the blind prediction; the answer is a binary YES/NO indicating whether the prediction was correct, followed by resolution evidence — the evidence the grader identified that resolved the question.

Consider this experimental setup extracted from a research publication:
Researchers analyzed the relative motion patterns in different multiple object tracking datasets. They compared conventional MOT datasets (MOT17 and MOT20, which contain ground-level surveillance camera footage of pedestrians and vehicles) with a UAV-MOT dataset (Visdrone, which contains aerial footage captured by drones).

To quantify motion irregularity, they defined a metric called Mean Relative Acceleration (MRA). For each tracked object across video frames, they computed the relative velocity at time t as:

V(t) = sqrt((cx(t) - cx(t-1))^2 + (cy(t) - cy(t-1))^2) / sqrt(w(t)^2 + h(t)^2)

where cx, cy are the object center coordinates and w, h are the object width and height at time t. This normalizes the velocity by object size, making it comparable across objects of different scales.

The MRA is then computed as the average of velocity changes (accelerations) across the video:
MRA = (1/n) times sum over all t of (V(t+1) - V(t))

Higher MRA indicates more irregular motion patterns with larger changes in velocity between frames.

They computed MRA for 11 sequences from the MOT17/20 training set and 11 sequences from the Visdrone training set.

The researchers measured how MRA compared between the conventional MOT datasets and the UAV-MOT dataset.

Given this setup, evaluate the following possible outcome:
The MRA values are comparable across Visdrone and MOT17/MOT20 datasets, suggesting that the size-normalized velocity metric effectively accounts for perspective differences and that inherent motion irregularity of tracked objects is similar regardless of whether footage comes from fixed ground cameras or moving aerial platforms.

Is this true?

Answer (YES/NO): NO